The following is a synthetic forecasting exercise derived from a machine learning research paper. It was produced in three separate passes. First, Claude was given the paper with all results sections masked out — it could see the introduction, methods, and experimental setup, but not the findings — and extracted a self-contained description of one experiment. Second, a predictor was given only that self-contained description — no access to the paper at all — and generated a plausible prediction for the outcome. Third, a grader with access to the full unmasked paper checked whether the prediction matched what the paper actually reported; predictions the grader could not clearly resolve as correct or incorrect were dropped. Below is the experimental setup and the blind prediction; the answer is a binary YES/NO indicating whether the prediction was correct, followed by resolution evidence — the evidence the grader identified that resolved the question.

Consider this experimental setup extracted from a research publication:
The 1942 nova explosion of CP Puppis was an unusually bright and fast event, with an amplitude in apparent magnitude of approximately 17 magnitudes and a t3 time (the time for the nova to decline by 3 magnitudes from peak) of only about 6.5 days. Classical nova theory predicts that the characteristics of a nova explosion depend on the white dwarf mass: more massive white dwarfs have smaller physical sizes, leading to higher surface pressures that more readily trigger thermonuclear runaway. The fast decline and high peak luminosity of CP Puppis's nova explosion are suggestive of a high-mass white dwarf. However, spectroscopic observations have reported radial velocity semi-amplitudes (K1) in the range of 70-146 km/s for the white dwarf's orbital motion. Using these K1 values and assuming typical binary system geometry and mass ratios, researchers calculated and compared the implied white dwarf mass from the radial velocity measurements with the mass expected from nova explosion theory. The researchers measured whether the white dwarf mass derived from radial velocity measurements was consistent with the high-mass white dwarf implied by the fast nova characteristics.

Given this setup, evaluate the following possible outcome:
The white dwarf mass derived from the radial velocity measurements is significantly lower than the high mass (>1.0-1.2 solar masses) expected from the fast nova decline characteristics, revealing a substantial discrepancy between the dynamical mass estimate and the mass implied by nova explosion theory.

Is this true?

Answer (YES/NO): YES